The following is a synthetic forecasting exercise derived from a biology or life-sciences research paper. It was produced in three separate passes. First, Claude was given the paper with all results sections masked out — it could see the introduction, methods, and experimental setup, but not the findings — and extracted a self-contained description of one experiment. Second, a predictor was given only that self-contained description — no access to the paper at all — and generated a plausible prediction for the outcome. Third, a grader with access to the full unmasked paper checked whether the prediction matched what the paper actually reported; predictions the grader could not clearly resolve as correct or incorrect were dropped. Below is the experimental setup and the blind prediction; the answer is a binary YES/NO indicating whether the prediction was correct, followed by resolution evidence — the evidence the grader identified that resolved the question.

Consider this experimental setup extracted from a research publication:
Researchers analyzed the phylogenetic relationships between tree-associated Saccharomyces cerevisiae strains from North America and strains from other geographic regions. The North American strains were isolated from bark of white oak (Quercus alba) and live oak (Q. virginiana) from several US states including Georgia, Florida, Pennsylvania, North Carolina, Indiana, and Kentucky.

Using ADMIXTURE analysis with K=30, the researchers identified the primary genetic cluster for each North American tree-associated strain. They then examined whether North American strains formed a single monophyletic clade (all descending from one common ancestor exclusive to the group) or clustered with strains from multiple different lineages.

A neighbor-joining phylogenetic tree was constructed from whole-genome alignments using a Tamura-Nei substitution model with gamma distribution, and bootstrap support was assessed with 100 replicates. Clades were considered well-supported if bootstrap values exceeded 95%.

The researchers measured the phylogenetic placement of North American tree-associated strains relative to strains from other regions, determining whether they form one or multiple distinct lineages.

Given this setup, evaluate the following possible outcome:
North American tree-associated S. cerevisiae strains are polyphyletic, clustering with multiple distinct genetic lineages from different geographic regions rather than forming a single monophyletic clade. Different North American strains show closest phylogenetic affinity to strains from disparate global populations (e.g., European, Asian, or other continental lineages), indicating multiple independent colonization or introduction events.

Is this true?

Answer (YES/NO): NO